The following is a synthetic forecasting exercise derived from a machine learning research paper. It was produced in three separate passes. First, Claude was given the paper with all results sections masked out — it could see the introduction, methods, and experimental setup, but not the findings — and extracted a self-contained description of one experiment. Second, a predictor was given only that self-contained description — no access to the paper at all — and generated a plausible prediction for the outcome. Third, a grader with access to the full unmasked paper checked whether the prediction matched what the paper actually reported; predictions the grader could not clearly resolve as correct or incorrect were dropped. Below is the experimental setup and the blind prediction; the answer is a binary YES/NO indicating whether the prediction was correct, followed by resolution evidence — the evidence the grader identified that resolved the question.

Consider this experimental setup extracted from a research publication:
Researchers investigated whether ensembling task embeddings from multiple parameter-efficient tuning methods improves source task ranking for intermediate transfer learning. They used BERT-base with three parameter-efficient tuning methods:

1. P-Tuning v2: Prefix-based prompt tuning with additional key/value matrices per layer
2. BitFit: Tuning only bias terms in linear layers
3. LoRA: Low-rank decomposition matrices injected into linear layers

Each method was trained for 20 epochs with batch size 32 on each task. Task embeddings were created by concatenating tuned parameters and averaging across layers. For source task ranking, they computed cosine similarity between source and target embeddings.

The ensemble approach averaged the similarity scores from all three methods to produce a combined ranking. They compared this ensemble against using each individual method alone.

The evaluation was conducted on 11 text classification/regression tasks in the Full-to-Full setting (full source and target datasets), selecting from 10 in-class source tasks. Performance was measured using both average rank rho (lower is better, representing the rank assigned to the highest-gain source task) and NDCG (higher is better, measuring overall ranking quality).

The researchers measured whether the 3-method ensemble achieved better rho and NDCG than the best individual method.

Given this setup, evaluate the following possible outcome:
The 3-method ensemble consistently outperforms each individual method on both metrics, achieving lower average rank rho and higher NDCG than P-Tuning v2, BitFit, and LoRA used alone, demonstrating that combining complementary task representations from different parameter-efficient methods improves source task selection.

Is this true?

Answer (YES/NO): YES